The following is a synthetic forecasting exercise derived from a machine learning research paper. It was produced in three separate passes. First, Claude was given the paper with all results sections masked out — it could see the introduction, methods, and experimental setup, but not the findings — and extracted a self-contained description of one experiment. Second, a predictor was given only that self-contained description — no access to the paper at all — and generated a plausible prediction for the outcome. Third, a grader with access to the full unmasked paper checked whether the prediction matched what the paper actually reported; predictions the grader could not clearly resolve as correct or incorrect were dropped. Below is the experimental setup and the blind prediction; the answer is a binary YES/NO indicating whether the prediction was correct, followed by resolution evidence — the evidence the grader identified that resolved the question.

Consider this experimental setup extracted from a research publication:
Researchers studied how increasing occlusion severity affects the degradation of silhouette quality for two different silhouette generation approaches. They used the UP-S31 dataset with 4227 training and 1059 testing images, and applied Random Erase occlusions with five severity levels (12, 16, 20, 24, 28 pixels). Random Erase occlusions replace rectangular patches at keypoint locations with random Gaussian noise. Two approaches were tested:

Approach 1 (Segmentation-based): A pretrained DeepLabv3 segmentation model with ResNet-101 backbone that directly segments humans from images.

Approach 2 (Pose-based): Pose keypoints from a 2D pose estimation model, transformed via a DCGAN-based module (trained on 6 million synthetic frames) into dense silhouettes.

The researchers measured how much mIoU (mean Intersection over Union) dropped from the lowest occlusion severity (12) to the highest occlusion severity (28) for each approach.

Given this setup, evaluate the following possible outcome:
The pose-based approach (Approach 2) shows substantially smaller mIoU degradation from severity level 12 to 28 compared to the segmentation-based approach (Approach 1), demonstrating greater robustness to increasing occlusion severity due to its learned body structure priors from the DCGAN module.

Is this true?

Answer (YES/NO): YES